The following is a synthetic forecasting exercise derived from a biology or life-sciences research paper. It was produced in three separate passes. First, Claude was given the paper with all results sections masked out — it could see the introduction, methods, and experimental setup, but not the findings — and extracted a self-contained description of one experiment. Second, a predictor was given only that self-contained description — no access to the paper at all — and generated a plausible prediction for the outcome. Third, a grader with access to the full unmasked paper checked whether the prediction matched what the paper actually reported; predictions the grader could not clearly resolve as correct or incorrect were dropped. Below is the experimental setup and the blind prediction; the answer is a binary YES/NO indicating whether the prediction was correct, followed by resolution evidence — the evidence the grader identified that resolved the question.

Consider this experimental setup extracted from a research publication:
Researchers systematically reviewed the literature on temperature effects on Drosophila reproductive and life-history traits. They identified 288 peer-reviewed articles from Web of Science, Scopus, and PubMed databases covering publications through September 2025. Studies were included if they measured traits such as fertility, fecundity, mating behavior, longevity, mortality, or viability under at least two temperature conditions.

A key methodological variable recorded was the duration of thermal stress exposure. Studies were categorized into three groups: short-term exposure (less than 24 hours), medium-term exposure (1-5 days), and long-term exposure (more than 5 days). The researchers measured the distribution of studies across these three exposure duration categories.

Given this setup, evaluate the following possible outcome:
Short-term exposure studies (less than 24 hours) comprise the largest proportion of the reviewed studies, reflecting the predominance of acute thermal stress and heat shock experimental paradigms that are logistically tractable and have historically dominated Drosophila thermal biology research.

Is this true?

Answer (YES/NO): NO